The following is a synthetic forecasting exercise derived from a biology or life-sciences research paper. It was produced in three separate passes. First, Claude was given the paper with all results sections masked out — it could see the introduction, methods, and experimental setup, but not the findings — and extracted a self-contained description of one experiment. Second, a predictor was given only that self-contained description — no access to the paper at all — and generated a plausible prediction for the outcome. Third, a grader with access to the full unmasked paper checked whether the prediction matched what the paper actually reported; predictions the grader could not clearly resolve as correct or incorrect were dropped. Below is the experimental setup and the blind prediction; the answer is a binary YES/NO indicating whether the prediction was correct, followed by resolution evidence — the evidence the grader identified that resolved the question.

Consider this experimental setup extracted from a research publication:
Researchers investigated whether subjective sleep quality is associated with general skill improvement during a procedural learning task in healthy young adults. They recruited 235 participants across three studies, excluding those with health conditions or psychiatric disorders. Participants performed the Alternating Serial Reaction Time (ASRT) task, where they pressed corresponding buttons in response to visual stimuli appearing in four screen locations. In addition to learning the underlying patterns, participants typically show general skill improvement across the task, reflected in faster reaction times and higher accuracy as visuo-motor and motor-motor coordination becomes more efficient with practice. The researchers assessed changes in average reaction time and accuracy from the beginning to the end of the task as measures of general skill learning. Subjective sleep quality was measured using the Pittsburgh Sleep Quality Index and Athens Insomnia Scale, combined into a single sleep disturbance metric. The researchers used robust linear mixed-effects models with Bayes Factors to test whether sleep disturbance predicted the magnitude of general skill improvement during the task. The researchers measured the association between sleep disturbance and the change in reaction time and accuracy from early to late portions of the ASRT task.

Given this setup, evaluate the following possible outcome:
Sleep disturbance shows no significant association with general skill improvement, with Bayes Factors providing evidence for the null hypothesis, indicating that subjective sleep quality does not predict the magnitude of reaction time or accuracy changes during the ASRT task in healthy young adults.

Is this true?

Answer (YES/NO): YES